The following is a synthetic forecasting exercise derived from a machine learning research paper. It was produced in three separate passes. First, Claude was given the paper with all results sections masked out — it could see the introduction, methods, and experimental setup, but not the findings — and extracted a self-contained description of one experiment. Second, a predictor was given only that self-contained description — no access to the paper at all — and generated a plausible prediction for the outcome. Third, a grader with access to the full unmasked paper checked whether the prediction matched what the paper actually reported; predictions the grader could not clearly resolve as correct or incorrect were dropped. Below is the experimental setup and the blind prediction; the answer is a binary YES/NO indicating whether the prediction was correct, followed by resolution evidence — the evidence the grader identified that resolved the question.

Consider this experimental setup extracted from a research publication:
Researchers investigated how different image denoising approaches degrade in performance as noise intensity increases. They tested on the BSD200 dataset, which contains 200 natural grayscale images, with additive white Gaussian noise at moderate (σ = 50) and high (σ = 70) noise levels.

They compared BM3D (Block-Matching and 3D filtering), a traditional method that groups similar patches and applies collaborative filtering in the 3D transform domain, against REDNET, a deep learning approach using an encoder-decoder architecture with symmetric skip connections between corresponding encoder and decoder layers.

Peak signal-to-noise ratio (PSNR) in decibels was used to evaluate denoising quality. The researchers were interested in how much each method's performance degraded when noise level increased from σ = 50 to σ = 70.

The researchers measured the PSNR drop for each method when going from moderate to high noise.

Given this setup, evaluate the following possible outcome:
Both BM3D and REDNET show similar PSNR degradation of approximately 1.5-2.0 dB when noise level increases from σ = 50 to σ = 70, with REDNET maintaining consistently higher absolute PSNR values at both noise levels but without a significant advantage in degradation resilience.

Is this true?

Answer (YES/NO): NO